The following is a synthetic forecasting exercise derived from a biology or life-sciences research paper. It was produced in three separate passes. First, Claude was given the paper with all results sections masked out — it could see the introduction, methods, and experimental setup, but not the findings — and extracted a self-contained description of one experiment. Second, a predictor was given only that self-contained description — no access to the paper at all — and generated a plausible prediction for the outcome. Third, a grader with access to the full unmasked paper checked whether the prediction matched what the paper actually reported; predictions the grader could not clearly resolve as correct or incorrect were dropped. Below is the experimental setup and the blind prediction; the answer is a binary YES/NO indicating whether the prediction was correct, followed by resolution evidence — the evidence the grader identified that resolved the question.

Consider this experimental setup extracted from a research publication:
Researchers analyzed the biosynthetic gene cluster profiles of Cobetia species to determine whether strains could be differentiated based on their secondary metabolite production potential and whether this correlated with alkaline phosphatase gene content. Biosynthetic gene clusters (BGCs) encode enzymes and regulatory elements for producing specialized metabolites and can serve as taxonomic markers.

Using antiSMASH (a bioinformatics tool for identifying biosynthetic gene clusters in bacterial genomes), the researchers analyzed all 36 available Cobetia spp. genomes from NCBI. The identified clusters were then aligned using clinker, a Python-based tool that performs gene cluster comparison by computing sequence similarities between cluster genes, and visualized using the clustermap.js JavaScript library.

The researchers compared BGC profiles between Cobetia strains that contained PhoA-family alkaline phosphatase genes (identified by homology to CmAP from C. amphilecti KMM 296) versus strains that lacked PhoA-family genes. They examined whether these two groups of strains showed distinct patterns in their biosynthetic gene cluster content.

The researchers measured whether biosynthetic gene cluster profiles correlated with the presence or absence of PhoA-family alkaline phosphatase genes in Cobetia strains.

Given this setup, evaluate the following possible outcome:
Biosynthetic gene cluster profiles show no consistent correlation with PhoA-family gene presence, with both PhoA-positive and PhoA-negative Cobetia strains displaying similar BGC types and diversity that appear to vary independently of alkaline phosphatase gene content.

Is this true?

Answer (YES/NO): NO